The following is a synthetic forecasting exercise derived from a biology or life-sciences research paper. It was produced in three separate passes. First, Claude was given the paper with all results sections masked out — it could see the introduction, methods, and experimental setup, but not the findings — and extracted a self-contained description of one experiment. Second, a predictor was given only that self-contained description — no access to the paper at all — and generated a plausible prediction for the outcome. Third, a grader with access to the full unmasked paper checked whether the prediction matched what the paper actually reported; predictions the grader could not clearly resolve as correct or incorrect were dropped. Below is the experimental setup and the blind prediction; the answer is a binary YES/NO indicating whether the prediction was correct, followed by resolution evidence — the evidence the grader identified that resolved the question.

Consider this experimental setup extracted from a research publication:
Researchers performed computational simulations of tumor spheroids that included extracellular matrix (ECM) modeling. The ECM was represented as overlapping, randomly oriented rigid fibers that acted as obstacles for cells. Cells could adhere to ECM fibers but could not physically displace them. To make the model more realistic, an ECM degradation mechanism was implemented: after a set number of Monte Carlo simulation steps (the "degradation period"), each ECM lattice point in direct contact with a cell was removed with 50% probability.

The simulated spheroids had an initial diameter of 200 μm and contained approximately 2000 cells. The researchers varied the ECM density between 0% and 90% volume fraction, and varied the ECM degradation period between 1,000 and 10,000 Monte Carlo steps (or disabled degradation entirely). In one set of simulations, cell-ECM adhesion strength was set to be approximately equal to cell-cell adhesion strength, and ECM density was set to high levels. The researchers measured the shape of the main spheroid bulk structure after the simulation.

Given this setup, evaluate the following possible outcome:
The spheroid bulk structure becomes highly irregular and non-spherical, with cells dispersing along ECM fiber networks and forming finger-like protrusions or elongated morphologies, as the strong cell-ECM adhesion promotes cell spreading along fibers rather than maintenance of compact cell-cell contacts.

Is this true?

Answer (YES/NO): NO